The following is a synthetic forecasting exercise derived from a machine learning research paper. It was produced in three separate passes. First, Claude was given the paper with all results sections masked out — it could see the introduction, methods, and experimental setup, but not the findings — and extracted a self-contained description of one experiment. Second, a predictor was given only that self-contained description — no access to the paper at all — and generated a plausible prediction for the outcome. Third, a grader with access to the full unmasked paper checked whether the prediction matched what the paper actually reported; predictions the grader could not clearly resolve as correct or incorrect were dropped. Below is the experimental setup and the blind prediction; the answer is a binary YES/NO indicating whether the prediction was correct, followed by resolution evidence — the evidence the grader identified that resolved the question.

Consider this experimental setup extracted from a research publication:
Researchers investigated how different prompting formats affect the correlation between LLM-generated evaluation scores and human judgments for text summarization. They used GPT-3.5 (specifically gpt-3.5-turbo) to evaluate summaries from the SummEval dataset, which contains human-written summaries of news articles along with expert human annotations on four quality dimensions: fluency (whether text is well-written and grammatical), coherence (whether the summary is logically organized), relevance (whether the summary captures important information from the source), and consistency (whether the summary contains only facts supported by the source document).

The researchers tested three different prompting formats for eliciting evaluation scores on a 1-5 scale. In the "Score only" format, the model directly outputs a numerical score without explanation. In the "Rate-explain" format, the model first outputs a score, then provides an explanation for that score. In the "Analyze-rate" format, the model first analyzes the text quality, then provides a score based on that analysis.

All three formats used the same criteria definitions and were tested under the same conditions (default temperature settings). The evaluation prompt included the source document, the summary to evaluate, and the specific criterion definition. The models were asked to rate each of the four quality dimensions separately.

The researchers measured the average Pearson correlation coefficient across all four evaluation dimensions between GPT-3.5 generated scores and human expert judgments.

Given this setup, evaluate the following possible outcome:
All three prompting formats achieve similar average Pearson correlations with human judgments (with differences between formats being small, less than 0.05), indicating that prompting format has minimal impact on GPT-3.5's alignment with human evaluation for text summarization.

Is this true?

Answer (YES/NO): NO